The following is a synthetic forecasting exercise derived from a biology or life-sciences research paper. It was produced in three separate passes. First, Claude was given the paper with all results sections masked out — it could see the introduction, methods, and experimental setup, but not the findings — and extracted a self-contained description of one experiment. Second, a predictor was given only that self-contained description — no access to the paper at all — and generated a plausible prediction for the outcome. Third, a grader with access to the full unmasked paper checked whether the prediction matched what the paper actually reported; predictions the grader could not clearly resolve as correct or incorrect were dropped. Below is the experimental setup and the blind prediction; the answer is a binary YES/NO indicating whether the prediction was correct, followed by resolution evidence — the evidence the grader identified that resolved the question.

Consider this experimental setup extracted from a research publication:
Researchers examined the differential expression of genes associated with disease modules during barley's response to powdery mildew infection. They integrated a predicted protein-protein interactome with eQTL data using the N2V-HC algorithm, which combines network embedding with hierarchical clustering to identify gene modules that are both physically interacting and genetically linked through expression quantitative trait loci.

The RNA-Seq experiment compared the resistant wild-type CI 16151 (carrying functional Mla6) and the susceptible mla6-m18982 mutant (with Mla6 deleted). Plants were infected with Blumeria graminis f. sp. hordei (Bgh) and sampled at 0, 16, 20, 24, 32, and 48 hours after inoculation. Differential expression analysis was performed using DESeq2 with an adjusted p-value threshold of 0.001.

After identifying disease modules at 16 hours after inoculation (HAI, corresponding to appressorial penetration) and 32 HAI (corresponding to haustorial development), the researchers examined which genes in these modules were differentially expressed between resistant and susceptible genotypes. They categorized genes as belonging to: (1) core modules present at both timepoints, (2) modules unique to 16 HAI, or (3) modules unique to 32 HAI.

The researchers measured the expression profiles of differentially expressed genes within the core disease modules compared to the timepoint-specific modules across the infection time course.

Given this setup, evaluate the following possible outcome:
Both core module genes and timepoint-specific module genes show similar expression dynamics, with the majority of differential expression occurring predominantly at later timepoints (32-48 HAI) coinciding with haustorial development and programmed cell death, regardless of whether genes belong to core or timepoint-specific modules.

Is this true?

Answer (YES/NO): NO